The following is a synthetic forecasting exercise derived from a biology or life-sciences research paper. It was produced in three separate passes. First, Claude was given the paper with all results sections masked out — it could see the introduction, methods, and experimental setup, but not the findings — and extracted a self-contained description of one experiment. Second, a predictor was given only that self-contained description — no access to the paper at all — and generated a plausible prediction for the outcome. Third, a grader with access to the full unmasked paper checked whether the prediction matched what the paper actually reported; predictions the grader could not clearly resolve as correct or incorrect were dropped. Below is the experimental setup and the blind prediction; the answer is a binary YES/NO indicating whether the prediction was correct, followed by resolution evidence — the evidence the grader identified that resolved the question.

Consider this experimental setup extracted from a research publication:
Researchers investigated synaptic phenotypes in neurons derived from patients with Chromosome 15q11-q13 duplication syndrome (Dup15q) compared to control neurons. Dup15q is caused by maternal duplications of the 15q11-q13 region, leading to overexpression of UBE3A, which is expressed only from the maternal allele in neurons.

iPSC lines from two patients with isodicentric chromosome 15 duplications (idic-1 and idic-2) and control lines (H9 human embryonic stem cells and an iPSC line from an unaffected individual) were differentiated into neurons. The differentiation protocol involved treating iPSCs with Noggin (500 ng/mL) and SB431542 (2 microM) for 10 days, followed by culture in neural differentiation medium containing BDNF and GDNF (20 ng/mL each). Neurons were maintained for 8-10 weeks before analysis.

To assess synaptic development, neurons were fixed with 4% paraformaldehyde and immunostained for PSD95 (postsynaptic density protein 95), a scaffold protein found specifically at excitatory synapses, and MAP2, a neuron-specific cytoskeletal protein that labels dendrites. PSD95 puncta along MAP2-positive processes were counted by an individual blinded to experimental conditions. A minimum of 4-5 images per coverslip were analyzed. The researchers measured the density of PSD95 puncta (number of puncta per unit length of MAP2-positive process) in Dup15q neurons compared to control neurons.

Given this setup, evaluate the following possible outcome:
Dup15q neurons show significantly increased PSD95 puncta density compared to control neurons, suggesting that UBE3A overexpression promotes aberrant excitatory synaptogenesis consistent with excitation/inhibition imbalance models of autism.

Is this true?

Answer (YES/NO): NO